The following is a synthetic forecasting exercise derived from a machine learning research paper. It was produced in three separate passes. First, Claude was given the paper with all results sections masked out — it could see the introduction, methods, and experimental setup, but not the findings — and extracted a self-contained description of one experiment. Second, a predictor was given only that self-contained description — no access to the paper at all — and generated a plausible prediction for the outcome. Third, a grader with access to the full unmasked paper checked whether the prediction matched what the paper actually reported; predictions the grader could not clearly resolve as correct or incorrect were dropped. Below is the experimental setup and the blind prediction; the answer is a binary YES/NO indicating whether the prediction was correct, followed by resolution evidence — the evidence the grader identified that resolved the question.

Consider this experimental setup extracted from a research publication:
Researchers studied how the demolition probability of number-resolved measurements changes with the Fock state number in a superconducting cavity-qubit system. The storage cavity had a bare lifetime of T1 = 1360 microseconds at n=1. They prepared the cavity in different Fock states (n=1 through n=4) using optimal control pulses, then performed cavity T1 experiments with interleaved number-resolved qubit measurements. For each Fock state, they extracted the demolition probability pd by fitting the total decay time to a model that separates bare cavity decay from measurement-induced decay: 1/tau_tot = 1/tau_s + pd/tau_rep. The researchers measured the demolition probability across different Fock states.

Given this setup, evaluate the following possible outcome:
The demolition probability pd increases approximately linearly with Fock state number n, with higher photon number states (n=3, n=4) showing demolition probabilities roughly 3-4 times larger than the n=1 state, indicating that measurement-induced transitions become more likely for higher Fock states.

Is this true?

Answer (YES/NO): NO